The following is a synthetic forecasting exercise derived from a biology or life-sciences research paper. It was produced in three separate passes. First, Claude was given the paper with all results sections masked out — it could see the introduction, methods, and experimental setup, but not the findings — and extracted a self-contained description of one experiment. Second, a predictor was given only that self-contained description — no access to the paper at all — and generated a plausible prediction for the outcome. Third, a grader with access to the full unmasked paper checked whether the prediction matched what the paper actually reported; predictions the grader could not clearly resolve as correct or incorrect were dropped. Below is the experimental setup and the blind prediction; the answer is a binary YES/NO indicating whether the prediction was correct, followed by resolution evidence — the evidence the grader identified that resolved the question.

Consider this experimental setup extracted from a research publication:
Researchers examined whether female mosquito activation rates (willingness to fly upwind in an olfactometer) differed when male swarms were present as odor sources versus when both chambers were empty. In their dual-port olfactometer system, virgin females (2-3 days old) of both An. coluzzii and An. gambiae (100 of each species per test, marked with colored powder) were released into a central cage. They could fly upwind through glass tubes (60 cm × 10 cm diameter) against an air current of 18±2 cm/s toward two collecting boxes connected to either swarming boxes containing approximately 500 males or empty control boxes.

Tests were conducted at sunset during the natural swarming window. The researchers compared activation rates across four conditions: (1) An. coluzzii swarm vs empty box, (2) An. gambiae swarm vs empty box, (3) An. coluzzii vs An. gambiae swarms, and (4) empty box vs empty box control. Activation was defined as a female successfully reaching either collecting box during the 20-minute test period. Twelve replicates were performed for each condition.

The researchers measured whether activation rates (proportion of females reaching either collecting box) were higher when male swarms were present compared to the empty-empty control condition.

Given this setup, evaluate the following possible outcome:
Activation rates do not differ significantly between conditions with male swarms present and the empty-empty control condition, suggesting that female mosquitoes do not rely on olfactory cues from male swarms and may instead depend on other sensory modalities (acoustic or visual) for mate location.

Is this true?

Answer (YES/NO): NO